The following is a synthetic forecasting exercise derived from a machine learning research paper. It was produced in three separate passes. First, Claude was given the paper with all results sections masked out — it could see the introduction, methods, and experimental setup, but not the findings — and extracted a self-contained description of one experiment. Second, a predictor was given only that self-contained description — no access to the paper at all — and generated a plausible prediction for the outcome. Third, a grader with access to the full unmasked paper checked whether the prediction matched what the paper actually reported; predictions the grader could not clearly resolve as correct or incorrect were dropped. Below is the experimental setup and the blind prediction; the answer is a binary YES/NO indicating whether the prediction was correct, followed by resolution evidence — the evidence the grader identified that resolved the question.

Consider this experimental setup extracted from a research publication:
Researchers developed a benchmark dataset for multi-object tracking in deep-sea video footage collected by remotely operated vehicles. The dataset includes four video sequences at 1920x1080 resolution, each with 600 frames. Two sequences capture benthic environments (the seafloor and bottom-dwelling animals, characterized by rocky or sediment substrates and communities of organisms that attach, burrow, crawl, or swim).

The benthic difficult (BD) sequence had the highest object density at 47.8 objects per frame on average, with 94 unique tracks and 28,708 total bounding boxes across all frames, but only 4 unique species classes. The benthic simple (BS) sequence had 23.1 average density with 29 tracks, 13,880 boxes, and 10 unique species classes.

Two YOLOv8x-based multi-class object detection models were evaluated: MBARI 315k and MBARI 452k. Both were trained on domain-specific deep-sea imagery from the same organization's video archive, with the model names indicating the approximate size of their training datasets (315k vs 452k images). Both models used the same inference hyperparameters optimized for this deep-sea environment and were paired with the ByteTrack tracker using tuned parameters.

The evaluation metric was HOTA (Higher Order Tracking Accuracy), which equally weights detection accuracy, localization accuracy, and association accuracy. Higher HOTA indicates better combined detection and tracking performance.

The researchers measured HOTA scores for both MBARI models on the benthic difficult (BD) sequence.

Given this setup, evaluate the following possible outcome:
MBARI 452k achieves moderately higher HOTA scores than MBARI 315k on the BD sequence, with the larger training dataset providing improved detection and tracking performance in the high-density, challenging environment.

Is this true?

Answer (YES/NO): NO